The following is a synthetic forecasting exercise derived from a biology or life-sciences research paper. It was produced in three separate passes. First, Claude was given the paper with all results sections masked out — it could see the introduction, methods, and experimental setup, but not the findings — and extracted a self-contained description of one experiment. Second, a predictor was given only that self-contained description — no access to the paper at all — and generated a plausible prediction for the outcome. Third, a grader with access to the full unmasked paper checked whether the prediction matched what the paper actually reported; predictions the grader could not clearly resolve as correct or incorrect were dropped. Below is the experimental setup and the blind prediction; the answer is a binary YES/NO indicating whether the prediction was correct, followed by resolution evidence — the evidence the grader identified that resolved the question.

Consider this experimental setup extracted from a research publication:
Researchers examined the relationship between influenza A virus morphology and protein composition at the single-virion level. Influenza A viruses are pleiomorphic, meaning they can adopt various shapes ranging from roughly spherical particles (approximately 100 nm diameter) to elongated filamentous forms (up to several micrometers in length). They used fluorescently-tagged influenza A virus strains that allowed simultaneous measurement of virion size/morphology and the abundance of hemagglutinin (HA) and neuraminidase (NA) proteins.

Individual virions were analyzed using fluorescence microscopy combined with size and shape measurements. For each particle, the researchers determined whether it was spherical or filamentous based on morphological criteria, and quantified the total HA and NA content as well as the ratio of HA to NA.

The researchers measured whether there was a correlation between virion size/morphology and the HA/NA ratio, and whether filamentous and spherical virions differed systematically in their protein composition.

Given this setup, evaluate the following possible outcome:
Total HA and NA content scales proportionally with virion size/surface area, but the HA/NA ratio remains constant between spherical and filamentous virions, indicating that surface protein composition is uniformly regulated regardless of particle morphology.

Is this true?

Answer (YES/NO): NO